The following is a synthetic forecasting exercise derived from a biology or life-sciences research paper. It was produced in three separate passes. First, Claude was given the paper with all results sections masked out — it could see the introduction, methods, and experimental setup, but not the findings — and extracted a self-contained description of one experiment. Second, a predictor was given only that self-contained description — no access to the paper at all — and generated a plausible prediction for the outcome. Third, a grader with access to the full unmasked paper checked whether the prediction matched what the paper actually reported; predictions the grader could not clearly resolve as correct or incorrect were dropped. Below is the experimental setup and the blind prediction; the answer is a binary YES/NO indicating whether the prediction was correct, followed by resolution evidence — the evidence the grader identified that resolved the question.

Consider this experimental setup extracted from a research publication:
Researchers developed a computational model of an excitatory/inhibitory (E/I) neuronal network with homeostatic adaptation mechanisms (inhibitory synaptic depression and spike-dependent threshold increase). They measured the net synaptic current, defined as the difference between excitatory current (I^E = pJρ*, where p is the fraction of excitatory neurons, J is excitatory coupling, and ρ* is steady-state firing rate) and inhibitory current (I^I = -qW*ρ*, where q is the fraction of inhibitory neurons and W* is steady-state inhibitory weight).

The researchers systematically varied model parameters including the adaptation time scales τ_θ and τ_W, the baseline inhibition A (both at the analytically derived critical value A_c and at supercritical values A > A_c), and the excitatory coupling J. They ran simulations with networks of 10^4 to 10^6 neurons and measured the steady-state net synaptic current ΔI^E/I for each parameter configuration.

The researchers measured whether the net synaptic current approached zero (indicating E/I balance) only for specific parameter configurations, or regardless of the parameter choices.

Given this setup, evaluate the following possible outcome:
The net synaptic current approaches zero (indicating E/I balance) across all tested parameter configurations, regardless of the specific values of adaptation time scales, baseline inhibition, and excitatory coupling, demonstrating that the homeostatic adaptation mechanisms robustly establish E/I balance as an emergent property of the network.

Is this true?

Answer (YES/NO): YES